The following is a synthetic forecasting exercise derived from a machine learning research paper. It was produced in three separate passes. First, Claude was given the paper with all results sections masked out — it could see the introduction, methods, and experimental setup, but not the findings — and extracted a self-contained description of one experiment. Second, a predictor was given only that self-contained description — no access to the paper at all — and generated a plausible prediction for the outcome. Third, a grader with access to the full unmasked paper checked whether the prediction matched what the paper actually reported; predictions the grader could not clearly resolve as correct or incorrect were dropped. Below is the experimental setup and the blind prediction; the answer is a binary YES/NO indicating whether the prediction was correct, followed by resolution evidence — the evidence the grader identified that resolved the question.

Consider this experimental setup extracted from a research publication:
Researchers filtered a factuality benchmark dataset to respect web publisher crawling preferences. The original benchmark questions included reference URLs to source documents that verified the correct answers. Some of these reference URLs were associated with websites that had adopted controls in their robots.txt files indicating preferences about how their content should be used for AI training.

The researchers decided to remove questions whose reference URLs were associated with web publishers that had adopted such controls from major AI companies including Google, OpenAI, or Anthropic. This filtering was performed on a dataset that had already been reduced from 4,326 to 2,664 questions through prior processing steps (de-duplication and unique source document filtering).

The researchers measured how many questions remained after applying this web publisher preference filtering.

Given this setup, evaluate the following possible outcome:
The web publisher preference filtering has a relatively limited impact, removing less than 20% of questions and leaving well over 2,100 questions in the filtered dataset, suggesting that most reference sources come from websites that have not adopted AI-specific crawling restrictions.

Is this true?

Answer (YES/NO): NO